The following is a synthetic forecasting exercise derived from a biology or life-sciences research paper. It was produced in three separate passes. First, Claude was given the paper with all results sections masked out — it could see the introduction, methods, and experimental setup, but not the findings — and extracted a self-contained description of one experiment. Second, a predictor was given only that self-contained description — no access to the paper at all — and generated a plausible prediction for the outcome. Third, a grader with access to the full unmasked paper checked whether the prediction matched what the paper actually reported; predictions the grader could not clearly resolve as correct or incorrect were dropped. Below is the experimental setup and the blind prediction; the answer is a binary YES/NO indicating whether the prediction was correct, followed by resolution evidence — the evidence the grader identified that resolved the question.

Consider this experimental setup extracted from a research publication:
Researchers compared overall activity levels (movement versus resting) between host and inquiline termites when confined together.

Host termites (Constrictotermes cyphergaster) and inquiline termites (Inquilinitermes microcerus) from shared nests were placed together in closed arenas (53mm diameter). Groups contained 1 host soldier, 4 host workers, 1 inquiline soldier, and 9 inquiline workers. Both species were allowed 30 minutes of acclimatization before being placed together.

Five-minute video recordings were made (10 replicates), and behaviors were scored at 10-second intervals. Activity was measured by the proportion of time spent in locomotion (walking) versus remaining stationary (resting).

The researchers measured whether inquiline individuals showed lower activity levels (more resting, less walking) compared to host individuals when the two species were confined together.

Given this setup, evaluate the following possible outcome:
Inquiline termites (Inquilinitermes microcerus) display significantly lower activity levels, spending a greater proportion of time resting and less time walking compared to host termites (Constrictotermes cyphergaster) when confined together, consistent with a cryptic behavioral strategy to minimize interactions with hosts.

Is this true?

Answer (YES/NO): YES